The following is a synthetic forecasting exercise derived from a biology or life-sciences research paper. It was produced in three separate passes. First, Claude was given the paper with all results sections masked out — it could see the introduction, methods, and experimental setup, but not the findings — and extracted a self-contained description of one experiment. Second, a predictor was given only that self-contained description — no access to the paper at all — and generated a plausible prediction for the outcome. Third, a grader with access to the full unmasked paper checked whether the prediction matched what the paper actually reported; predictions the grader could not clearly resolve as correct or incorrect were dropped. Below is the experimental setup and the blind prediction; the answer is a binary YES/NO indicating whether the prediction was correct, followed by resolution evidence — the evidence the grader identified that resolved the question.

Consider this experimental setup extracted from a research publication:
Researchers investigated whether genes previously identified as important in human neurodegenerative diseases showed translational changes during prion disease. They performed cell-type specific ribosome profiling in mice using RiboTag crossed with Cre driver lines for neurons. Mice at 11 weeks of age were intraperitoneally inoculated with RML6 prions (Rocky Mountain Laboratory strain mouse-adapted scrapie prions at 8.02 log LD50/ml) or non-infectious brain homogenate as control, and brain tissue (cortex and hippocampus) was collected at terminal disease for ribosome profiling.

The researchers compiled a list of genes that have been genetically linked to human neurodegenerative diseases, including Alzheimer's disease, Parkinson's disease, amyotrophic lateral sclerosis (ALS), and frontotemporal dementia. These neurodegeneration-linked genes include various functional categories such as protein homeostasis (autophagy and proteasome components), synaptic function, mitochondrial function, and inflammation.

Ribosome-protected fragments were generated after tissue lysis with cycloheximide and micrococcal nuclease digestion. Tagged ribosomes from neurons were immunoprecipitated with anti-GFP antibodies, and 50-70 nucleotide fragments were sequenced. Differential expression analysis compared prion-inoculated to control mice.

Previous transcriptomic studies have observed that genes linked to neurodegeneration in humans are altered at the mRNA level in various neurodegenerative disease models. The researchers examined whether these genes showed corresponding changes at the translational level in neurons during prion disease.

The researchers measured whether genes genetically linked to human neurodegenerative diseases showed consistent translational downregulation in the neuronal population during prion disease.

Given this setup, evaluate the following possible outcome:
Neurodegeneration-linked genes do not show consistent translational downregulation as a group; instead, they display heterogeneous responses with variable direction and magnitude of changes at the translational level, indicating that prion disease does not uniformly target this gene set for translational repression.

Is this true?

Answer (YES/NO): NO